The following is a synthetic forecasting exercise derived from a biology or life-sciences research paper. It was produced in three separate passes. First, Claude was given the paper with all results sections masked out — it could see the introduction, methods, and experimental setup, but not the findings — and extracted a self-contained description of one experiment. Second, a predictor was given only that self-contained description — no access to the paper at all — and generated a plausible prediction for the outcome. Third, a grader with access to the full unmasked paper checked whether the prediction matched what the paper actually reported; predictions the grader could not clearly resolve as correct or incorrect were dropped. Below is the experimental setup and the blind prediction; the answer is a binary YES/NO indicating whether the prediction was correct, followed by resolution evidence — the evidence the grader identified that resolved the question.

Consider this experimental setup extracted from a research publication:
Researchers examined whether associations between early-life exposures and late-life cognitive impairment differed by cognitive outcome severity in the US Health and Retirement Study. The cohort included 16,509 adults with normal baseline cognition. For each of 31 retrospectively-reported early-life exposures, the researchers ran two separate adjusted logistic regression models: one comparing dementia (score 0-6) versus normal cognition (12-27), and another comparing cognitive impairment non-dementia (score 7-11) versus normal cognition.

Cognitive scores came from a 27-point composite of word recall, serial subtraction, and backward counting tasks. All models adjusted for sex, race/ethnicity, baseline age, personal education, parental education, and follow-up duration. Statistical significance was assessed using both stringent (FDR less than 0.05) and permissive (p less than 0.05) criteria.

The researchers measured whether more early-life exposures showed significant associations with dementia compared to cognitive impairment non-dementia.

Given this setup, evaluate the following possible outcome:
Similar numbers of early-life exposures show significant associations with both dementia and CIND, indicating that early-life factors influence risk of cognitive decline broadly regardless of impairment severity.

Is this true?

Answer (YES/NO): YES